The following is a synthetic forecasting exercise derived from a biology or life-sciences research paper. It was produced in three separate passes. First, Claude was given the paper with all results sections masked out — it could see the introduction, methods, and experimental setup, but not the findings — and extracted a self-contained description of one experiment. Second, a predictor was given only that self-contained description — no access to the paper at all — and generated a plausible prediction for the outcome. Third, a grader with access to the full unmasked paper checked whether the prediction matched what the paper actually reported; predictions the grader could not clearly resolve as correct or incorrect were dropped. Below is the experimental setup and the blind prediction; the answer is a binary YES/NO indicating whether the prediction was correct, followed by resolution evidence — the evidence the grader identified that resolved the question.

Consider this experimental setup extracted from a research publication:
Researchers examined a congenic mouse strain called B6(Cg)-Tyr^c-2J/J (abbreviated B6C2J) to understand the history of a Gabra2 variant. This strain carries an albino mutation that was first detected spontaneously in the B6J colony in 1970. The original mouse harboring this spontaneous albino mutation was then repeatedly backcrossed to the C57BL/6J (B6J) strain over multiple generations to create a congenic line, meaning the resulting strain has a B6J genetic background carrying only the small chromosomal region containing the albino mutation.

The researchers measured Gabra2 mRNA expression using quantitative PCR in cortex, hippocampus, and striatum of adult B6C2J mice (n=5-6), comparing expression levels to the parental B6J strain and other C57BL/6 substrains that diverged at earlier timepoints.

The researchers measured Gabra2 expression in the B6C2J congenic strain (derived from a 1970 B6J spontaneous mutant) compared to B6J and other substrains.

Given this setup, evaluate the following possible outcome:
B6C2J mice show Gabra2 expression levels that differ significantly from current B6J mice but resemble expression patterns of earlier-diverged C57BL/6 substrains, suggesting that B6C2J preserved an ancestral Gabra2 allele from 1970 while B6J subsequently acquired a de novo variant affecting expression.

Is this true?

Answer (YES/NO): NO